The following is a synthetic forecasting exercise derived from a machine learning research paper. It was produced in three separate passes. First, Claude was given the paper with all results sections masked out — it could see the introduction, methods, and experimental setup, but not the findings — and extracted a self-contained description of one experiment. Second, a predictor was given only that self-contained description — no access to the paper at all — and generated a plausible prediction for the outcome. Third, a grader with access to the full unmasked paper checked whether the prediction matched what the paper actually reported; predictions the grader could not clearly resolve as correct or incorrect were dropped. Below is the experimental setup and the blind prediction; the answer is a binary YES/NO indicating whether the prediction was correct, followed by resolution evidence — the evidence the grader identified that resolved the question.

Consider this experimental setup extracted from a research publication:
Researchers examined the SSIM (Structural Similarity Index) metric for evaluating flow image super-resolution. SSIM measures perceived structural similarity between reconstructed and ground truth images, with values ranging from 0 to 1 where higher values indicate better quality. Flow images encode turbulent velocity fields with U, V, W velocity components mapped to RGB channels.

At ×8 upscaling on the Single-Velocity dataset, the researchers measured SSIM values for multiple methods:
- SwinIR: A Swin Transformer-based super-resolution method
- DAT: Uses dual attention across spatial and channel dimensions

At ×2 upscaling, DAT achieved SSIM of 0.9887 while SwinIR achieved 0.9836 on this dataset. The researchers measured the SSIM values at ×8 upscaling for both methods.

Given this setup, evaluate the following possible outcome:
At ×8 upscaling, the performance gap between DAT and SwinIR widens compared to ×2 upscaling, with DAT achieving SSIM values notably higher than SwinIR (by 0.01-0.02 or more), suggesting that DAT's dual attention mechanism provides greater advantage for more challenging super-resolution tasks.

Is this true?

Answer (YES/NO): YES